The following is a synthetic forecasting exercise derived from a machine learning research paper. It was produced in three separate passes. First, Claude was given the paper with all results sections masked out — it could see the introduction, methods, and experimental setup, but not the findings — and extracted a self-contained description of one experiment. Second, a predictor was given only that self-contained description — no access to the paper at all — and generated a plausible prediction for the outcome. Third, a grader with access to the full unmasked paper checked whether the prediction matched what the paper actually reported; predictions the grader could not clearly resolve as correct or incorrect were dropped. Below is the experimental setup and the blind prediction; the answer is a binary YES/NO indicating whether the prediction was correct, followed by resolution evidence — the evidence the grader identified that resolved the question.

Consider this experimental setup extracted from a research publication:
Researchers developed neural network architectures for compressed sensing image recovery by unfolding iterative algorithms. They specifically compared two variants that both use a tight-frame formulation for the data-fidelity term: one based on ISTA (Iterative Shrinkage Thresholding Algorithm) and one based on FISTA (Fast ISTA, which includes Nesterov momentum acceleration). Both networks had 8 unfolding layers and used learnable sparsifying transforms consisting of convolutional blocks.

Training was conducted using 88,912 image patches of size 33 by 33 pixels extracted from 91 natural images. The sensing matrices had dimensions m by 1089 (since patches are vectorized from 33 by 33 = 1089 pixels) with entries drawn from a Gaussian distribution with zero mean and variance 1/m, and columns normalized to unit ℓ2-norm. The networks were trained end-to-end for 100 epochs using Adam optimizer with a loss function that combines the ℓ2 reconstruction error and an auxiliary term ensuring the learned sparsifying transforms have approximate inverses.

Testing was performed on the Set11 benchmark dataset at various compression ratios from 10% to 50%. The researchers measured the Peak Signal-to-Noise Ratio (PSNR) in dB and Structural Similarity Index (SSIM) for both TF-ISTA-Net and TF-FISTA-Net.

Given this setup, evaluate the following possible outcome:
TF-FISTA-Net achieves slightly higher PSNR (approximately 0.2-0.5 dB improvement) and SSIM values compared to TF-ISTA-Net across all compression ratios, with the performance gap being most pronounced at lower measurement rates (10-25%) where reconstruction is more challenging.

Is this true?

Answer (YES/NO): NO